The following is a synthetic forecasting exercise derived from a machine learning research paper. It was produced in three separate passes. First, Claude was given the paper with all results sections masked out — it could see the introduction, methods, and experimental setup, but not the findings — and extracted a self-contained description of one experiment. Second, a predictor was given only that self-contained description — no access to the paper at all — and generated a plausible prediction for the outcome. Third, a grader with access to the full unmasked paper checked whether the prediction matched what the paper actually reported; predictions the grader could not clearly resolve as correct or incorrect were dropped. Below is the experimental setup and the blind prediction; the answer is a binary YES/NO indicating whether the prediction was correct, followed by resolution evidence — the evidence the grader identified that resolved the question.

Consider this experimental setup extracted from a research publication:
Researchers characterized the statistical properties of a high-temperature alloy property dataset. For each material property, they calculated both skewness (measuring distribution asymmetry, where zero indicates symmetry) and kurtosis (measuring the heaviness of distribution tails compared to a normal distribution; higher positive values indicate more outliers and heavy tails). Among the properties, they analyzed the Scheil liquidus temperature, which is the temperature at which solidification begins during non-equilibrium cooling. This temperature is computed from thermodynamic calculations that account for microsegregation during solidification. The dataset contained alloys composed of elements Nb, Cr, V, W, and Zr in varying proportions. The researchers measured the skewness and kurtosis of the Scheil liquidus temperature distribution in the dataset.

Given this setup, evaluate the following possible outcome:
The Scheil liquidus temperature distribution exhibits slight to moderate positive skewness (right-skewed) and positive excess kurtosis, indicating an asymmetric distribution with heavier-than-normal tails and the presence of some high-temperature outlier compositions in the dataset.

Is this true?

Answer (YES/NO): YES